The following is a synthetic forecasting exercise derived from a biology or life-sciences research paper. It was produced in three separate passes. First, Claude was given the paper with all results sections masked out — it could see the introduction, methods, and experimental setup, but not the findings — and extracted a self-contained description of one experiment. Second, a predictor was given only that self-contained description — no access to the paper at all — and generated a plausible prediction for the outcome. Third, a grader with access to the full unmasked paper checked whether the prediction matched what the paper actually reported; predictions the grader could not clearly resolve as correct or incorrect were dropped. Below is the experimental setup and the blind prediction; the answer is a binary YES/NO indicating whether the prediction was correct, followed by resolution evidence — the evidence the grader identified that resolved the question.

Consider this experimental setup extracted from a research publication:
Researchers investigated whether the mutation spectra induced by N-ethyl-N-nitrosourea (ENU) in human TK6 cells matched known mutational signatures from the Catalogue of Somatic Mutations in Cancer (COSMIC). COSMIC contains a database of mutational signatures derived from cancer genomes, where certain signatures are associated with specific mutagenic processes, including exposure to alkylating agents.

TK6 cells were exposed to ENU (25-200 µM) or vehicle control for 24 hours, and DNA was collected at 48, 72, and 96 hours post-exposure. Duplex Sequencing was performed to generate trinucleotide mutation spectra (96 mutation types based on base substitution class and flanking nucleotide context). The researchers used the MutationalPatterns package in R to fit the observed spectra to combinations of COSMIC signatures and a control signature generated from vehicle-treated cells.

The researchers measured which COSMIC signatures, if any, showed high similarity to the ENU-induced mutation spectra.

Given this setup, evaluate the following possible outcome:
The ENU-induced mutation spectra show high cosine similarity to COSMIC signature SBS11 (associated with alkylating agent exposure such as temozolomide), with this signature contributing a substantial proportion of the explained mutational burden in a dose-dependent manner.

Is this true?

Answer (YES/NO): NO